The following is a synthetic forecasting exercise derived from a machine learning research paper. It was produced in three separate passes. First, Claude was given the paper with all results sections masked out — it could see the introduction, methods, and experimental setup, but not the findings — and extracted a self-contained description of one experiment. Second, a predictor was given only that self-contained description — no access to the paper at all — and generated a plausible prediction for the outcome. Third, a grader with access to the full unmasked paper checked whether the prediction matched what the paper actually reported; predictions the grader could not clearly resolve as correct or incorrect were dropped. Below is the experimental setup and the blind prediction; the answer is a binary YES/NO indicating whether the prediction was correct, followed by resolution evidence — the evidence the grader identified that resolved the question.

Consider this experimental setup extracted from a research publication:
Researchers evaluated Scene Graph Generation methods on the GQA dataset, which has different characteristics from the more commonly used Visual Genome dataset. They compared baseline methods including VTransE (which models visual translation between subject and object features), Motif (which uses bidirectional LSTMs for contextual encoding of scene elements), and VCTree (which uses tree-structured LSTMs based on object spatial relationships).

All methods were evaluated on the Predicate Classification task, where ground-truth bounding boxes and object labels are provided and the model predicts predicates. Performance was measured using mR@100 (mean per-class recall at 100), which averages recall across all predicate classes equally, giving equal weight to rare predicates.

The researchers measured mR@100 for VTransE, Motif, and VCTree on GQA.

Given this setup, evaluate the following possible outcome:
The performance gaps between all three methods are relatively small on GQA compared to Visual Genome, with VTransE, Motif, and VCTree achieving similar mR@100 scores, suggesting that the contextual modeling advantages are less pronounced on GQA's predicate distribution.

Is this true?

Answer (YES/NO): NO